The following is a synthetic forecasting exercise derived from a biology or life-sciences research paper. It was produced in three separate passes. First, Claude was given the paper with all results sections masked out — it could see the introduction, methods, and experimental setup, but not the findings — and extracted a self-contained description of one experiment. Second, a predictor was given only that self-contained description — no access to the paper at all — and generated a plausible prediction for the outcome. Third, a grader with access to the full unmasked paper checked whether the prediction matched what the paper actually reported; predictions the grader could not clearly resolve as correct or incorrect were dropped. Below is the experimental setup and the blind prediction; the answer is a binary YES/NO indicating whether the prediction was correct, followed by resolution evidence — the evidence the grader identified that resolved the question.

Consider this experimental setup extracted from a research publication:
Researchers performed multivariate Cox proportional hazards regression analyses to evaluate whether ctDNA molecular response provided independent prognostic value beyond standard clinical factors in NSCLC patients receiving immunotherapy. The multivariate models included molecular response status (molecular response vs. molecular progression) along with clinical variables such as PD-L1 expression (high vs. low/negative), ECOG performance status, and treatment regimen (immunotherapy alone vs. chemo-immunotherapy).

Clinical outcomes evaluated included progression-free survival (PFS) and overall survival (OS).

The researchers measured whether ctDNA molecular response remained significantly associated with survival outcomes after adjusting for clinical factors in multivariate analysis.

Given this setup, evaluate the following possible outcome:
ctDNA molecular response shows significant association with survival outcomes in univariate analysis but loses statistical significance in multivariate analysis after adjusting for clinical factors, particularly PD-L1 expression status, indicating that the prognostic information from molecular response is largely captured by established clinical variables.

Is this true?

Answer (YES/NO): NO